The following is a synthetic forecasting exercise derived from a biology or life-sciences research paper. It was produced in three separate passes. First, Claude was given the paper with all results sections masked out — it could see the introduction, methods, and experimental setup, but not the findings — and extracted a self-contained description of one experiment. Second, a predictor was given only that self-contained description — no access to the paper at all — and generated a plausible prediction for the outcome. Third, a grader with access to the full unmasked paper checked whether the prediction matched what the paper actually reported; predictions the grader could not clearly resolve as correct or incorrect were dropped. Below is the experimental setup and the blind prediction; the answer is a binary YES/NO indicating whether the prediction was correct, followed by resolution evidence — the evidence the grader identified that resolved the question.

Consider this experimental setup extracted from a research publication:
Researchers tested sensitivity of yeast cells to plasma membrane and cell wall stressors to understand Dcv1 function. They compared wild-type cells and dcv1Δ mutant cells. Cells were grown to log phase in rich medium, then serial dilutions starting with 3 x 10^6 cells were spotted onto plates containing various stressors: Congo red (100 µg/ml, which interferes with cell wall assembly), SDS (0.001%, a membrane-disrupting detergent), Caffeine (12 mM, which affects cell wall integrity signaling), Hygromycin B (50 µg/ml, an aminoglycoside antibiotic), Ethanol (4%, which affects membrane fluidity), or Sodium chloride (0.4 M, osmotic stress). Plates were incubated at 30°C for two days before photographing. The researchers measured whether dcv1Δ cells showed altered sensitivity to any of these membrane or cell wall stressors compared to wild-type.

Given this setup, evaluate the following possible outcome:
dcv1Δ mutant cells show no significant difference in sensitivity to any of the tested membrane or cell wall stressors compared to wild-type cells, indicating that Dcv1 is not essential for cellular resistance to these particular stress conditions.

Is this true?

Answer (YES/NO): NO